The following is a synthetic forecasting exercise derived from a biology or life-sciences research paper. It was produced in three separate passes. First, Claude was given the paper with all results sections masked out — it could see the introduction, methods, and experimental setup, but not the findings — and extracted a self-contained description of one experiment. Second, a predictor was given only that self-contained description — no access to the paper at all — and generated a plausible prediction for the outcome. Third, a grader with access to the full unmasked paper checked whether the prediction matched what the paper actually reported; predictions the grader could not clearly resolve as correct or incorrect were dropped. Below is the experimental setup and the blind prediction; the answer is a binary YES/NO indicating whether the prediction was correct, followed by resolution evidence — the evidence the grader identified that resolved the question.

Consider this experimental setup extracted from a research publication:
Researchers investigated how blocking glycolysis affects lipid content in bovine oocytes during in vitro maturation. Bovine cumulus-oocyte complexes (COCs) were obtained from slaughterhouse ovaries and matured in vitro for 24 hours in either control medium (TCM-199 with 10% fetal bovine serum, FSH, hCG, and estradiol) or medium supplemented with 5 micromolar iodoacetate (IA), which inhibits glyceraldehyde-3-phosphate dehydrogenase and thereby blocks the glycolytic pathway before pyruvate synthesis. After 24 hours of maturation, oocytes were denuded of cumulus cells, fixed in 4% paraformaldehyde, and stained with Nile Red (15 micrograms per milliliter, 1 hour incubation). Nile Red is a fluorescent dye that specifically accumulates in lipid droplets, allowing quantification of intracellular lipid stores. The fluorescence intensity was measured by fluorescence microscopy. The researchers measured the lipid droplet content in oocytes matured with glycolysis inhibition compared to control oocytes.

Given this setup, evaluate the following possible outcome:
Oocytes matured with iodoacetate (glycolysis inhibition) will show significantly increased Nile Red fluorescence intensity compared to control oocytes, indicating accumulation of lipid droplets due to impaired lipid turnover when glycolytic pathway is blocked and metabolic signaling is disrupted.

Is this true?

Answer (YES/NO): NO